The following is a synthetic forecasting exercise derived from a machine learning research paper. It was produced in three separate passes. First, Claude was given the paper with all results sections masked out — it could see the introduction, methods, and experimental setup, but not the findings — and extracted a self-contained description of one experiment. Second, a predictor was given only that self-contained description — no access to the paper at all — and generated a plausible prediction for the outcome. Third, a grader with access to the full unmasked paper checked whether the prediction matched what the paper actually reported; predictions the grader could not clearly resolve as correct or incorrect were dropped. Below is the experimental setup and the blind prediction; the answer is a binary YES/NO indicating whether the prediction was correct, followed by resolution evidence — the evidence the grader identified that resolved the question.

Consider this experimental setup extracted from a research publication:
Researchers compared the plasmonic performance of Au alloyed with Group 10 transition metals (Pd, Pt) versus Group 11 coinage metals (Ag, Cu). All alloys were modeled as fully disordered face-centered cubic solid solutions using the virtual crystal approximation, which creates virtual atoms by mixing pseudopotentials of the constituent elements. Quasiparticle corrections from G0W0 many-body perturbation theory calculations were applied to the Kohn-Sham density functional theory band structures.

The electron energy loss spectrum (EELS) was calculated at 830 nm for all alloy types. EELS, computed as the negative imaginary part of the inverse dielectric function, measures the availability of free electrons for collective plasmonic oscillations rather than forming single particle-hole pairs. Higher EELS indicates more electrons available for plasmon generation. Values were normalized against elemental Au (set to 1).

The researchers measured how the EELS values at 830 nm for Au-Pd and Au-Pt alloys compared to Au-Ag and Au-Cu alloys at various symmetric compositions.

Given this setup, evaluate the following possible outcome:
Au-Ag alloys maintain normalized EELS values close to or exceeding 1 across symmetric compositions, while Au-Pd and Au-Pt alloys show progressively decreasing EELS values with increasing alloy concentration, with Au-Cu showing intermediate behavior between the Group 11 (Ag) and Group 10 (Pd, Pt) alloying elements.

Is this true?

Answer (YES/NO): NO